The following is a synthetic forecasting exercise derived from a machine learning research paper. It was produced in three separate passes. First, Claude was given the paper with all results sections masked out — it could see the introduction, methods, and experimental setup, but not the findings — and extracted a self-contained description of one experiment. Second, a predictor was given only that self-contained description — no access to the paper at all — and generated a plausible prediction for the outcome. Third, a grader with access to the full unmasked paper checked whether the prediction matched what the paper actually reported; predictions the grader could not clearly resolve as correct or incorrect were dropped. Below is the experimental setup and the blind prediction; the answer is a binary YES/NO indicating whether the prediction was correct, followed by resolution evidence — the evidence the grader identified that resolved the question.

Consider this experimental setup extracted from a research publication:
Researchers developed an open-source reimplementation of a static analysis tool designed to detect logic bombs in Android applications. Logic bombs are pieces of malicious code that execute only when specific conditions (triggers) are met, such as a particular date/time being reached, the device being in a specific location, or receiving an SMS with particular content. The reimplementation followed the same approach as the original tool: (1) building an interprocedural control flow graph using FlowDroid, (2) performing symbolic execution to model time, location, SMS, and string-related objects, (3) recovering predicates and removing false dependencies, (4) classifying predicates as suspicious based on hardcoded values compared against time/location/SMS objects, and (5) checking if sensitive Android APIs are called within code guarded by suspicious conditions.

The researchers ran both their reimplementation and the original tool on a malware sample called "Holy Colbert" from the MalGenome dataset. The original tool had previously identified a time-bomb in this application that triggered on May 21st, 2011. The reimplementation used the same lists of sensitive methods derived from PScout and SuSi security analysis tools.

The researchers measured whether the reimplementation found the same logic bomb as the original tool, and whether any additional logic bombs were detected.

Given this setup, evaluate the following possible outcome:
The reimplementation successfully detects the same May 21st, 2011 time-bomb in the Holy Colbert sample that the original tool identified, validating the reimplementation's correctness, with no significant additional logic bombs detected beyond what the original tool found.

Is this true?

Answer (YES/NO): NO